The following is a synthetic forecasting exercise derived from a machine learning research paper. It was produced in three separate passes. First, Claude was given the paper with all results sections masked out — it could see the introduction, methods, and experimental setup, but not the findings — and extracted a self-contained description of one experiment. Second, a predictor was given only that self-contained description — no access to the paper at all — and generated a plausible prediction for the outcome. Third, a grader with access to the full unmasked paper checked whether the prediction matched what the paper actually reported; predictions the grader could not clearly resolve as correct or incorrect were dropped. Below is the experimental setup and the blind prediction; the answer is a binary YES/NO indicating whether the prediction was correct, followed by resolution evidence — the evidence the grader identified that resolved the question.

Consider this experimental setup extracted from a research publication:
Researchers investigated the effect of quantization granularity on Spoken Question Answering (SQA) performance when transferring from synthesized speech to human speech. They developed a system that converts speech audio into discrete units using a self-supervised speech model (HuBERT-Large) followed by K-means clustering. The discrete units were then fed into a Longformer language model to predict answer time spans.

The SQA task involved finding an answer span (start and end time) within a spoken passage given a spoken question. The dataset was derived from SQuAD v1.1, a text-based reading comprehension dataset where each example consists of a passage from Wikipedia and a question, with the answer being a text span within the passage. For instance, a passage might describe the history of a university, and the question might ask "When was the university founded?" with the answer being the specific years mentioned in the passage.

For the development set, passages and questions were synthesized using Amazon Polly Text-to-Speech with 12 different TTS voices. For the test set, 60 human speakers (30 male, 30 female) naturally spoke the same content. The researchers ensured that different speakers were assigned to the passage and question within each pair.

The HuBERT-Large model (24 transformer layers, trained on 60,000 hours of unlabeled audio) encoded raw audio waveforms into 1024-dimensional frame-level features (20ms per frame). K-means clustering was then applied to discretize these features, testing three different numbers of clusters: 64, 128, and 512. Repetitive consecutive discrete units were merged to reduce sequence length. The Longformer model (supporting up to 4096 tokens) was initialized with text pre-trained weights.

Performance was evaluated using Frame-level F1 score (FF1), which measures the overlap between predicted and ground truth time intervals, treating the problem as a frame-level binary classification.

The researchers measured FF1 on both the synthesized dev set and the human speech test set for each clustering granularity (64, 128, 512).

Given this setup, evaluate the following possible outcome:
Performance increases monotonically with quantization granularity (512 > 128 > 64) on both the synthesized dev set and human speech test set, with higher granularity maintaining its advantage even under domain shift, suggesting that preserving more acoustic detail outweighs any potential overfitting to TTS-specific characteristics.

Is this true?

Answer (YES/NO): NO